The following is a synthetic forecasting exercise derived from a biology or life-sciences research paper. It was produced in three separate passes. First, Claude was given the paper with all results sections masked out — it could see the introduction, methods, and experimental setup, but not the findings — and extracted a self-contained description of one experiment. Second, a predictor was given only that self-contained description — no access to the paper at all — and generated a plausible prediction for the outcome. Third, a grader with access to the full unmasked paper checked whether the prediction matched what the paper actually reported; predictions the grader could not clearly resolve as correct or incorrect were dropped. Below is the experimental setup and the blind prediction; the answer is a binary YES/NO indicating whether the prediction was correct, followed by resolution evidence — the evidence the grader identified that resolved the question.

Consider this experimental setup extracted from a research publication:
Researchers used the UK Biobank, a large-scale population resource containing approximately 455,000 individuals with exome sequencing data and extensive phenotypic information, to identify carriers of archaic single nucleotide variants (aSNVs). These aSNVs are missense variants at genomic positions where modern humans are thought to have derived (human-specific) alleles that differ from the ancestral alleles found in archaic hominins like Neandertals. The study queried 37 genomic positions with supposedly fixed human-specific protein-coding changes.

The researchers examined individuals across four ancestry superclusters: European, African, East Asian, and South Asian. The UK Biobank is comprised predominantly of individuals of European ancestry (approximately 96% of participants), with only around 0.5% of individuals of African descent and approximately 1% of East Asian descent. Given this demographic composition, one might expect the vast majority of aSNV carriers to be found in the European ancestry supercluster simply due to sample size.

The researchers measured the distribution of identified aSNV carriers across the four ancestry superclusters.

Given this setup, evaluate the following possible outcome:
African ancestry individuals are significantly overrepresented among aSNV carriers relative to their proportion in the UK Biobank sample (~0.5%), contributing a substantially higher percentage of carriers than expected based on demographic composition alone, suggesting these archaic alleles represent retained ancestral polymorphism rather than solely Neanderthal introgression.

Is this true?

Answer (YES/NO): YES